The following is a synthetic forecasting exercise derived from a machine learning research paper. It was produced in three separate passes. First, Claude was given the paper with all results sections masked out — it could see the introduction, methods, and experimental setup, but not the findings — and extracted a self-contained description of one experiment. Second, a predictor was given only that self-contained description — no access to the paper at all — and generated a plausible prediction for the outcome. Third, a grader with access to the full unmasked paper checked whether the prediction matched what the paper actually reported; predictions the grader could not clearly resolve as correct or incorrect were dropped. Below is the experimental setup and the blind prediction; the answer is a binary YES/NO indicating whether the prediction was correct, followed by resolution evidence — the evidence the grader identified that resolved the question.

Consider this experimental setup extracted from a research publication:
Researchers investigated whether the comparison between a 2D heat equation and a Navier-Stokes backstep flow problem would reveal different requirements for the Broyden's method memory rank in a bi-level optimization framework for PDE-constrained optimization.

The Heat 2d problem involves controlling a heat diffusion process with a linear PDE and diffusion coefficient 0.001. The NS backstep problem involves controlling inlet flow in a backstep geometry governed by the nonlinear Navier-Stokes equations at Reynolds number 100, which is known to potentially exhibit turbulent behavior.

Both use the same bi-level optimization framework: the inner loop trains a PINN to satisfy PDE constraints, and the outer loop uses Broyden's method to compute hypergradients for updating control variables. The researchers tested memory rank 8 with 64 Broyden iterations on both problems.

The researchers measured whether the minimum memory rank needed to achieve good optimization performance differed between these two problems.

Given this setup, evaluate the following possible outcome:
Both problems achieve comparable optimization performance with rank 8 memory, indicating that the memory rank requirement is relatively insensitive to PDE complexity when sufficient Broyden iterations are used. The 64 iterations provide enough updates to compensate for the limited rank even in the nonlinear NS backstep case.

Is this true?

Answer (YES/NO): NO